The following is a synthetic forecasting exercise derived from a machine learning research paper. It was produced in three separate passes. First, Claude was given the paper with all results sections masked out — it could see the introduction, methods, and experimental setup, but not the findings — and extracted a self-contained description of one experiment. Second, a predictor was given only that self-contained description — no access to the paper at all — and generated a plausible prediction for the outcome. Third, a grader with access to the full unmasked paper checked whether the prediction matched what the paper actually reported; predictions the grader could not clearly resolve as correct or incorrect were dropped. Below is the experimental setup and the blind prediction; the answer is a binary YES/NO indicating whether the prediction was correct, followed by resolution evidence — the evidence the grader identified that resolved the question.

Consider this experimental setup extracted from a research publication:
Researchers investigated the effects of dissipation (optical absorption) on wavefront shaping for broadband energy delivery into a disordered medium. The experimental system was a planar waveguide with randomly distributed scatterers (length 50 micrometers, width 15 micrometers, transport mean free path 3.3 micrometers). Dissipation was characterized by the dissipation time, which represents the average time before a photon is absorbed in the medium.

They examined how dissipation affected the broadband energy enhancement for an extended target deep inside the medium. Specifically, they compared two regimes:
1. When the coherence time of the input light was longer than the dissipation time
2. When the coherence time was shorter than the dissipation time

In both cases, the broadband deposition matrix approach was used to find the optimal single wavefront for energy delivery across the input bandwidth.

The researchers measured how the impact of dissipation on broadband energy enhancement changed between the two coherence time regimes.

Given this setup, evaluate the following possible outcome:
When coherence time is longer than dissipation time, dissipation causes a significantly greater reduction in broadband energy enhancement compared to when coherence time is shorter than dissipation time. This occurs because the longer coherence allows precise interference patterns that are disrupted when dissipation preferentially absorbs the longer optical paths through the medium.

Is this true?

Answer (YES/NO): YES